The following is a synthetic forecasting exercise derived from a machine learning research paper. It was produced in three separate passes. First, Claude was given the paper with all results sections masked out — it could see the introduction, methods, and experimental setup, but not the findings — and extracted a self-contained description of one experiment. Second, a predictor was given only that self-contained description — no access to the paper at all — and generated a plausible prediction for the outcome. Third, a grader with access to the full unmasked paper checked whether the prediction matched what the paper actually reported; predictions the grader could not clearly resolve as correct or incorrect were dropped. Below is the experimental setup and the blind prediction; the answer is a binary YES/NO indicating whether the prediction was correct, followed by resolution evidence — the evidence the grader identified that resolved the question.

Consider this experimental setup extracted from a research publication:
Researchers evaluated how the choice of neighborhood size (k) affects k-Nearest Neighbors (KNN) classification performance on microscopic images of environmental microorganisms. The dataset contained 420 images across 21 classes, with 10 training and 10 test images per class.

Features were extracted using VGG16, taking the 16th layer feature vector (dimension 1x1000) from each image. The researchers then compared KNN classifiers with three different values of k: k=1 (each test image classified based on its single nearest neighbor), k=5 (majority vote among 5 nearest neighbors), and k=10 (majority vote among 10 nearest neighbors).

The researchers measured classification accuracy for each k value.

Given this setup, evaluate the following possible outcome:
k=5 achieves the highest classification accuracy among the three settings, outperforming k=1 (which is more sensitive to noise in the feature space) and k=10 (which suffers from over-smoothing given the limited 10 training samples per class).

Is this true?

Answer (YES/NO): NO